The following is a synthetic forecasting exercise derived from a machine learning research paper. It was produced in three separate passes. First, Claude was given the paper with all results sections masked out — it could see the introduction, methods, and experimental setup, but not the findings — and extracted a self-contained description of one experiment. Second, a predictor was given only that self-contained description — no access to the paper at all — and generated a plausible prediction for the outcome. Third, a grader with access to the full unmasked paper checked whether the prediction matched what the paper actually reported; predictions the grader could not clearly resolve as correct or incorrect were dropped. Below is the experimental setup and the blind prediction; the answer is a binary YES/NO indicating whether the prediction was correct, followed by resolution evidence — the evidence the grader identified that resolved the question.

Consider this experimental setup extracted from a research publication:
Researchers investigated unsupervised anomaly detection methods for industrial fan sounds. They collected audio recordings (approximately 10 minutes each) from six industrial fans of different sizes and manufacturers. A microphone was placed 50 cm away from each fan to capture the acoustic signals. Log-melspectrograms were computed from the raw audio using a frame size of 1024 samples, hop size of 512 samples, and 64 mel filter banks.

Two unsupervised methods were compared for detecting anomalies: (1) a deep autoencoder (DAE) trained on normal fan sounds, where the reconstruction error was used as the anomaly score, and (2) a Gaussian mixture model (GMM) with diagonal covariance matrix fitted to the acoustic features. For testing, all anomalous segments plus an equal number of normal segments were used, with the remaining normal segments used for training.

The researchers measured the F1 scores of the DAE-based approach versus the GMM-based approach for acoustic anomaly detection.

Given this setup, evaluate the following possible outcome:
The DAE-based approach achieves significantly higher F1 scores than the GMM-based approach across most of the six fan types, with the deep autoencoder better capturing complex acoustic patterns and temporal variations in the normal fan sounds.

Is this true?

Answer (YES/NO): NO